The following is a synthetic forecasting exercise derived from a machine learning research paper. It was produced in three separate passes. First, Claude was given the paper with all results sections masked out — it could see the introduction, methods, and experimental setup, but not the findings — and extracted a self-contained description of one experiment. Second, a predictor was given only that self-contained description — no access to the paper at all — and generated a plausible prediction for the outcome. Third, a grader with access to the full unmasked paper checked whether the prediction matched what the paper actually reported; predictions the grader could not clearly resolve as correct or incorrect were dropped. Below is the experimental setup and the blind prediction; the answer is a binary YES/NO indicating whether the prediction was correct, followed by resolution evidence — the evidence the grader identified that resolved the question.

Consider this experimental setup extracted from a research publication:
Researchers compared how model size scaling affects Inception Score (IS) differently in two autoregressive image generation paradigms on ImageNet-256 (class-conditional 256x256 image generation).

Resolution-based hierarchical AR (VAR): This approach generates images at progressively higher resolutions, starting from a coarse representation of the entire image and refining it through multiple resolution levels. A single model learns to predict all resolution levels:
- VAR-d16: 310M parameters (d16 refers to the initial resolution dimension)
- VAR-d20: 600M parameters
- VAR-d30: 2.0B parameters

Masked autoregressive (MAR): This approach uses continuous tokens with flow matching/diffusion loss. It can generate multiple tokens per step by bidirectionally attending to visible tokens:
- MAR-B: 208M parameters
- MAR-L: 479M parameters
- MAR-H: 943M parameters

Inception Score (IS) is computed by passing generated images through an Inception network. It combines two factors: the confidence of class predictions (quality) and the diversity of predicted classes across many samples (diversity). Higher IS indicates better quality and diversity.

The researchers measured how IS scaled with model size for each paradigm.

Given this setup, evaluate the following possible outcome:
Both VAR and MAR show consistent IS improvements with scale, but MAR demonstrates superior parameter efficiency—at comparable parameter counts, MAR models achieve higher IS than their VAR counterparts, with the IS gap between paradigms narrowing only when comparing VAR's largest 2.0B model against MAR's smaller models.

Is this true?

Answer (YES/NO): NO